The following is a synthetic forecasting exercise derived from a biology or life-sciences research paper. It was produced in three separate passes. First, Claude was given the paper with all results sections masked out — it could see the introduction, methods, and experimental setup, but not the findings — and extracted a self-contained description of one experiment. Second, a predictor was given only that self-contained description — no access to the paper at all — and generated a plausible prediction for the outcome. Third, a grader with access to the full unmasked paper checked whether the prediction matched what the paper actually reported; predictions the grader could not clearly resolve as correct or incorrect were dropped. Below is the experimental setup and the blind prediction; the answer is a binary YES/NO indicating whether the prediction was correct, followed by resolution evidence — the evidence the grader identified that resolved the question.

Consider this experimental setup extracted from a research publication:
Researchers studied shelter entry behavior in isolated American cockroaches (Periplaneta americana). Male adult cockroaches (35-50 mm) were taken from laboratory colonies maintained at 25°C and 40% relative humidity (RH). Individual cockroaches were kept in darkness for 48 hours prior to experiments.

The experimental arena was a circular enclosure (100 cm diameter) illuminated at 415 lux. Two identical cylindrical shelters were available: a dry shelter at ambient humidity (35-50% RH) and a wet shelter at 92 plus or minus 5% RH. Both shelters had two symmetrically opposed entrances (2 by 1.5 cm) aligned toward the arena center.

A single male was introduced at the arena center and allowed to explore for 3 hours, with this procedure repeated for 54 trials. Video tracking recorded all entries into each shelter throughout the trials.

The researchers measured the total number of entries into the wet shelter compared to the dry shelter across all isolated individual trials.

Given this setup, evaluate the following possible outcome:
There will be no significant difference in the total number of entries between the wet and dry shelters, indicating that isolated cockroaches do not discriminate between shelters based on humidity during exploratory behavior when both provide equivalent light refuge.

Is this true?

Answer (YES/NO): NO